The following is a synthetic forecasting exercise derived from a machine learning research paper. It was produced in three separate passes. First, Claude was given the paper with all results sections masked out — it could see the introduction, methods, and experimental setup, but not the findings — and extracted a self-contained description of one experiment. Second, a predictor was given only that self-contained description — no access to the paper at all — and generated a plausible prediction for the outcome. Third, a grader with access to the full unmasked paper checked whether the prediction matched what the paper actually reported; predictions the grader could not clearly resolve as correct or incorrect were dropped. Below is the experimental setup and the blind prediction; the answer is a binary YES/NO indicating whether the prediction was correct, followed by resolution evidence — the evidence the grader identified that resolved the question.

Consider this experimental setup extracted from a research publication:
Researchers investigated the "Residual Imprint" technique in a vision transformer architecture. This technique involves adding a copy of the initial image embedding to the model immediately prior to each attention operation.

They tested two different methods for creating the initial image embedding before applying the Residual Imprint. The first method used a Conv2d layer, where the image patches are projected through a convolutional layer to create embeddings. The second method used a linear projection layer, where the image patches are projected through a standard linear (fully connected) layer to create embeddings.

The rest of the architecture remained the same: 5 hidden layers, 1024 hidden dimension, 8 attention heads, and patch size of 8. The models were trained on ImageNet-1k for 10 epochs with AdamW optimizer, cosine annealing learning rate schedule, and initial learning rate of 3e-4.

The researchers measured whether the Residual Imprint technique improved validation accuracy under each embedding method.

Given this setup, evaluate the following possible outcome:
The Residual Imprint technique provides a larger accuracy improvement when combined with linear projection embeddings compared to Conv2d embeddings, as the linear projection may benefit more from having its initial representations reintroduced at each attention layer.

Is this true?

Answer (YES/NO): NO